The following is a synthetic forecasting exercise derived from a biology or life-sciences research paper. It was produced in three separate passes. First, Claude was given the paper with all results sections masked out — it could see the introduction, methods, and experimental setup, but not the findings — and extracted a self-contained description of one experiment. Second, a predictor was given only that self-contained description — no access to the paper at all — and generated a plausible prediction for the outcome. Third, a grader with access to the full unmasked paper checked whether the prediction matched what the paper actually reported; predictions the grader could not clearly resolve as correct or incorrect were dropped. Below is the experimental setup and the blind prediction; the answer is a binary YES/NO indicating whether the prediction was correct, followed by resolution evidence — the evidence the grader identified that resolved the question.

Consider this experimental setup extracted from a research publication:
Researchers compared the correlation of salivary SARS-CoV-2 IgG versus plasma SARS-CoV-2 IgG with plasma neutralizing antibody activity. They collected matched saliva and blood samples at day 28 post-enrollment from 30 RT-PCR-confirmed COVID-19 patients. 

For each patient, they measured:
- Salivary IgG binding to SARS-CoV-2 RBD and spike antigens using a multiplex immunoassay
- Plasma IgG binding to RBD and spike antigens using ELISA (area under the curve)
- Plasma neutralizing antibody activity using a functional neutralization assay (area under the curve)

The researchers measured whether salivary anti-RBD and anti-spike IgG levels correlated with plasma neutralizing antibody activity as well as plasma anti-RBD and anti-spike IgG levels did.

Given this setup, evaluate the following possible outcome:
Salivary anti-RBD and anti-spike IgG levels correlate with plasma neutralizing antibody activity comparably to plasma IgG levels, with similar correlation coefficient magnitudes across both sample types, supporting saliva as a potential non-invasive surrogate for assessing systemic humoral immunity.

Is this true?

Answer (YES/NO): YES